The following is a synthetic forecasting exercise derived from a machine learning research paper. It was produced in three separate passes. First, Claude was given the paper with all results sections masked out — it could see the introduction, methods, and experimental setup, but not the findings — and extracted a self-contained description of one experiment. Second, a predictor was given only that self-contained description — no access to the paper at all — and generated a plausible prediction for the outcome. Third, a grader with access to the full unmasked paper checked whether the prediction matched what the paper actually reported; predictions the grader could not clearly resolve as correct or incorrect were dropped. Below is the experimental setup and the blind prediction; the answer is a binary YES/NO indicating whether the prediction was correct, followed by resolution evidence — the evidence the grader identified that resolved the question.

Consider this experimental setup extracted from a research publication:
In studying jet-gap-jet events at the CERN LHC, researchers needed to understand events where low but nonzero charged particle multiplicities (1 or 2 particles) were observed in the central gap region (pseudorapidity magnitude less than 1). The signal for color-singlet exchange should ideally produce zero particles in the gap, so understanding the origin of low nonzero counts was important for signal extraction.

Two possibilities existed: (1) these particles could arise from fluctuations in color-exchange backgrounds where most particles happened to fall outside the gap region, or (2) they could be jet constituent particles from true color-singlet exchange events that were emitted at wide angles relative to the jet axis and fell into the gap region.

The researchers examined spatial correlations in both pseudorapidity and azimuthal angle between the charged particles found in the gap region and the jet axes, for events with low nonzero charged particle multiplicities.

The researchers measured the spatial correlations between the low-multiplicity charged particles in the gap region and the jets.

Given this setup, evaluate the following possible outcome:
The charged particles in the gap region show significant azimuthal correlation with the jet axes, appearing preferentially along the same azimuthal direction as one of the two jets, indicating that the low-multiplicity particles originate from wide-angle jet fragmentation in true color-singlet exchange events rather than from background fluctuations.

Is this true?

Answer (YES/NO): YES